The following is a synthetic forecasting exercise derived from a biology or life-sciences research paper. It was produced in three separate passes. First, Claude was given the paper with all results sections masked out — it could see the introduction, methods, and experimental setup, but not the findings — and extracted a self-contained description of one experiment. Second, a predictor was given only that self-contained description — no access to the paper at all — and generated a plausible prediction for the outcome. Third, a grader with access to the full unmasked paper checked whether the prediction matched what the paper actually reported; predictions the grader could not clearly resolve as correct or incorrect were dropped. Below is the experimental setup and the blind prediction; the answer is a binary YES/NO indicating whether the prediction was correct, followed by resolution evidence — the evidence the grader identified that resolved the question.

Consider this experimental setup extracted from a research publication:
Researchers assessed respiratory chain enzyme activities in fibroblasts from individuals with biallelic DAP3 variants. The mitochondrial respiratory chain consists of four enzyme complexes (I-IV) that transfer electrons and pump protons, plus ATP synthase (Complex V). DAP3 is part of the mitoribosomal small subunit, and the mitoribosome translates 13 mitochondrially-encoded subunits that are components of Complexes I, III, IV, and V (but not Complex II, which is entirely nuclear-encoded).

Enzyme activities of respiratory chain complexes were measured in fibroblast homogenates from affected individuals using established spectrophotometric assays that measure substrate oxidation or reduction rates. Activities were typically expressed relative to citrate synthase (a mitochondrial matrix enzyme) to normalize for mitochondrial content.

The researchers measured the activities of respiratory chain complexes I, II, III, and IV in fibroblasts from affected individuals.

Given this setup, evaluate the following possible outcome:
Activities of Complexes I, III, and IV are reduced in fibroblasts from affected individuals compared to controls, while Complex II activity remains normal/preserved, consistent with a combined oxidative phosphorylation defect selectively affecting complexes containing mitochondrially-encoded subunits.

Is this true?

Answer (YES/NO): NO